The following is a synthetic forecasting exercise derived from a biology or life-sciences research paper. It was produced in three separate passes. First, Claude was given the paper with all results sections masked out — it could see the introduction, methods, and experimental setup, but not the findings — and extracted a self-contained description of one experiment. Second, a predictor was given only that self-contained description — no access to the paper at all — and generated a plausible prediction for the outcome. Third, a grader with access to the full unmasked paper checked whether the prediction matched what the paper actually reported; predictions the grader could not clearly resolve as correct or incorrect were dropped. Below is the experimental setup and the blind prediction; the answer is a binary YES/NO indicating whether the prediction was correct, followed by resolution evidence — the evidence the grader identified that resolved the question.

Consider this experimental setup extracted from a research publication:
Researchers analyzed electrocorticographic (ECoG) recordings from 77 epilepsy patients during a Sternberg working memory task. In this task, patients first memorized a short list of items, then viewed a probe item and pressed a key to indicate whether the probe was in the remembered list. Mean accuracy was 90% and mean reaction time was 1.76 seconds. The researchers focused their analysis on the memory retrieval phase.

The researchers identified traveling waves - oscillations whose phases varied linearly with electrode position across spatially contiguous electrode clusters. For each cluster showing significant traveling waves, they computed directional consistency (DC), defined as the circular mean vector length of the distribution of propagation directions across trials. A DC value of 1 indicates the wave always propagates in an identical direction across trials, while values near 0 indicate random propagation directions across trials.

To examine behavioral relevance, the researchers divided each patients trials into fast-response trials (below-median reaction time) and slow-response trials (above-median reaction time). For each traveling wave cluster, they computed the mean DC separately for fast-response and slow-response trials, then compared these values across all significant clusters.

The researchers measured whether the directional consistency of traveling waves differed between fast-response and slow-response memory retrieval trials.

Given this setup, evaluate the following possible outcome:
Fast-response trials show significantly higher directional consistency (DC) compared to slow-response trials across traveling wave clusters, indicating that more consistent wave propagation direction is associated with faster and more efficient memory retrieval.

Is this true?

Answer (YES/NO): YES